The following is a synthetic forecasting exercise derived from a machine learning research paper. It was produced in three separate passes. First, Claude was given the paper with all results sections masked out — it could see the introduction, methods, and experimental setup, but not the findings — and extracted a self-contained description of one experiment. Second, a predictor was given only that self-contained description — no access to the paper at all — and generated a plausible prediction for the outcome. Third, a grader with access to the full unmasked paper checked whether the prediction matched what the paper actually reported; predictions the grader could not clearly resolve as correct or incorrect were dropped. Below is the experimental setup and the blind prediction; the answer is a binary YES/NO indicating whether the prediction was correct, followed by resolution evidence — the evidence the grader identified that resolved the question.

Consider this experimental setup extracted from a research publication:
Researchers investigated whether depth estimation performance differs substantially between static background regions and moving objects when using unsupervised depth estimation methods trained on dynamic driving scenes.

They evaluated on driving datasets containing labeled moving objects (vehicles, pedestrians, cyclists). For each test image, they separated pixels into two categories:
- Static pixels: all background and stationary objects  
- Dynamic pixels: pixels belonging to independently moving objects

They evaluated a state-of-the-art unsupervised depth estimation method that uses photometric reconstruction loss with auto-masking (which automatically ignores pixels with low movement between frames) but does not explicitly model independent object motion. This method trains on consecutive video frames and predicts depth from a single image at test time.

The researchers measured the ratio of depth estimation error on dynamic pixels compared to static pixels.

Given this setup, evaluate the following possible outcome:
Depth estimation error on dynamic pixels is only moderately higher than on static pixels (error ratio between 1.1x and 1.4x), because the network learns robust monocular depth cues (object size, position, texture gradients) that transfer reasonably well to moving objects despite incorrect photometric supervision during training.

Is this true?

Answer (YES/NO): NO